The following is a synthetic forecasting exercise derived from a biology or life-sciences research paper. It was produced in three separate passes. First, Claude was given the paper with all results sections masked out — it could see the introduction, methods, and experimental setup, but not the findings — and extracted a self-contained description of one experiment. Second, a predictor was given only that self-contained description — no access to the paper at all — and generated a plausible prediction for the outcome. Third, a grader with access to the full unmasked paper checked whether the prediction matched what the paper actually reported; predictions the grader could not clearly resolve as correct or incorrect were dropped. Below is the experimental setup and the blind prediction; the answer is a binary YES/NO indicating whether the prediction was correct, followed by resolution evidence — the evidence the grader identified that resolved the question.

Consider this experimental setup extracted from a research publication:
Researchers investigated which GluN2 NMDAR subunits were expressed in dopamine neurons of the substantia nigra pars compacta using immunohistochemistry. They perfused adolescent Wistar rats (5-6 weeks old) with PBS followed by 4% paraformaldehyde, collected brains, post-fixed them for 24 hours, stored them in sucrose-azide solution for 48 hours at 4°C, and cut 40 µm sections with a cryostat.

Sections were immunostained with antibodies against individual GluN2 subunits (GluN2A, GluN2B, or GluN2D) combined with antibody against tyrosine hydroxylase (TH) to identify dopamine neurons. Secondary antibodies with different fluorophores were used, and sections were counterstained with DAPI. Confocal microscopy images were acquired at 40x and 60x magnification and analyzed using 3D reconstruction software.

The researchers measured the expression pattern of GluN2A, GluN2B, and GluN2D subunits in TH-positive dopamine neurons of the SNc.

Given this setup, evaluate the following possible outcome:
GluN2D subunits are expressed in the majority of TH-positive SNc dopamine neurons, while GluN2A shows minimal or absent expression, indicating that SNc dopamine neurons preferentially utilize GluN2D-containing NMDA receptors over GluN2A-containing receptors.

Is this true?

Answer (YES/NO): YES